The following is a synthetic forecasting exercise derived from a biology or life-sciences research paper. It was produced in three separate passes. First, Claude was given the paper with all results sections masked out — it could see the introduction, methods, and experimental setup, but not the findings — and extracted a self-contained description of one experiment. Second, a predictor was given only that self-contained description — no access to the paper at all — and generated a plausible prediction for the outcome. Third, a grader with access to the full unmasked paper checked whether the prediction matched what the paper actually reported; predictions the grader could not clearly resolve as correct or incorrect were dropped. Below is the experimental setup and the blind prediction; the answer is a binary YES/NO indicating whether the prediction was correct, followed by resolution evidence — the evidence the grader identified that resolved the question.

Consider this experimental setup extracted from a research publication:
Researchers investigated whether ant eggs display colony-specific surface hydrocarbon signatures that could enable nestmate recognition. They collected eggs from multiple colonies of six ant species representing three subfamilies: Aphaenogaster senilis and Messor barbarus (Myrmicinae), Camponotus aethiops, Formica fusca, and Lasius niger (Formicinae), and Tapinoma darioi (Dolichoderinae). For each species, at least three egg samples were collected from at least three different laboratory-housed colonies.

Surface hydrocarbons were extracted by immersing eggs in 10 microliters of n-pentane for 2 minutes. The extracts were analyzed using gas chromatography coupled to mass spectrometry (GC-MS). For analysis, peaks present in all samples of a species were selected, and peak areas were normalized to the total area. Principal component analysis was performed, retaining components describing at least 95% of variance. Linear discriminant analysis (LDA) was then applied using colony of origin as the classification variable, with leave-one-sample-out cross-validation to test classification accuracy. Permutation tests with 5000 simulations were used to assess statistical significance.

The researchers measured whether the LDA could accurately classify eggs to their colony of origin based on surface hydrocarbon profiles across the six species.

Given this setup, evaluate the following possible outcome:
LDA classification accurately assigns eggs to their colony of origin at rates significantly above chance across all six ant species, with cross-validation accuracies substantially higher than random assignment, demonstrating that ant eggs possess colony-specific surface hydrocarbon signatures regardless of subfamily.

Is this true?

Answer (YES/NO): YES